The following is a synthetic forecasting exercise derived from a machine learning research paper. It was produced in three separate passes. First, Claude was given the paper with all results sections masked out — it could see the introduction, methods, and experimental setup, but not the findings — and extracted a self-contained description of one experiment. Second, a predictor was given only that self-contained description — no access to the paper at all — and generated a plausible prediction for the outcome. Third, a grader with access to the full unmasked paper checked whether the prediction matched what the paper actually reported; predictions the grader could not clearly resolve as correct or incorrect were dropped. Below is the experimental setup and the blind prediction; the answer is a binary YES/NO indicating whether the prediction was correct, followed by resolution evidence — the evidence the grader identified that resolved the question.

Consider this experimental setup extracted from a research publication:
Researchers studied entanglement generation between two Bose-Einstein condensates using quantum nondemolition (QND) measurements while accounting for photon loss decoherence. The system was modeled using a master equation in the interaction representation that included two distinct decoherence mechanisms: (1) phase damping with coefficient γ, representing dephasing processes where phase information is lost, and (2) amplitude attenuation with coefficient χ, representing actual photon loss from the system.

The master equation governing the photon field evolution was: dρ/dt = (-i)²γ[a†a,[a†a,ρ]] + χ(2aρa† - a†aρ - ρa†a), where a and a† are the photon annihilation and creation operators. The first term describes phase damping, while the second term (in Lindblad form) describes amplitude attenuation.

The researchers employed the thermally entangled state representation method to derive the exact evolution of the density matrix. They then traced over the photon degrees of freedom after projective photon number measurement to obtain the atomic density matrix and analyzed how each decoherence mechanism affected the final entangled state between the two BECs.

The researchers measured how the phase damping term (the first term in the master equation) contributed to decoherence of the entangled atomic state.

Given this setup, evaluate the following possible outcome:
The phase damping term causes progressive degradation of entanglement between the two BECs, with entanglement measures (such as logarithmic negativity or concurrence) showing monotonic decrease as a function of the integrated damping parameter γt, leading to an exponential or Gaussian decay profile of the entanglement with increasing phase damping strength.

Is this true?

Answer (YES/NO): NO